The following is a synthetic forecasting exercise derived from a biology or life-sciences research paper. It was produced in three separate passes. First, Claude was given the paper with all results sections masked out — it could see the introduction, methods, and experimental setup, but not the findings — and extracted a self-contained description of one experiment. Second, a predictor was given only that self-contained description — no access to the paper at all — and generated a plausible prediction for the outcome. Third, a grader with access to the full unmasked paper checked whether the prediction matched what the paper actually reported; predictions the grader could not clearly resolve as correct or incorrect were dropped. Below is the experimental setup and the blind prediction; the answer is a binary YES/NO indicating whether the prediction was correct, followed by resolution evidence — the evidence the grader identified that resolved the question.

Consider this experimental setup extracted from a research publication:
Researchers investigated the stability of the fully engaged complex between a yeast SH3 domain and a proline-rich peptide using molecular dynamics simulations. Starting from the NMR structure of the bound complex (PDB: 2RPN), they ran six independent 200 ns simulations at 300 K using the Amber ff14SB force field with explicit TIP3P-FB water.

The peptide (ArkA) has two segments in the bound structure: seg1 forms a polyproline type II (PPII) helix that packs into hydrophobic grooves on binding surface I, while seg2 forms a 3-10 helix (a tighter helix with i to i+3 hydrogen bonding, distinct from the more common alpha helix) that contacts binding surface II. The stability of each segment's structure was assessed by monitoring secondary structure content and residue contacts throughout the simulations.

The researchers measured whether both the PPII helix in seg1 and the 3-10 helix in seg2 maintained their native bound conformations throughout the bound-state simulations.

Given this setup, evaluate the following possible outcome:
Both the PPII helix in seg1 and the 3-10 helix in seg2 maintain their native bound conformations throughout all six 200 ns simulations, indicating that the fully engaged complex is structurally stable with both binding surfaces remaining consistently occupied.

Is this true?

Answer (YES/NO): NO